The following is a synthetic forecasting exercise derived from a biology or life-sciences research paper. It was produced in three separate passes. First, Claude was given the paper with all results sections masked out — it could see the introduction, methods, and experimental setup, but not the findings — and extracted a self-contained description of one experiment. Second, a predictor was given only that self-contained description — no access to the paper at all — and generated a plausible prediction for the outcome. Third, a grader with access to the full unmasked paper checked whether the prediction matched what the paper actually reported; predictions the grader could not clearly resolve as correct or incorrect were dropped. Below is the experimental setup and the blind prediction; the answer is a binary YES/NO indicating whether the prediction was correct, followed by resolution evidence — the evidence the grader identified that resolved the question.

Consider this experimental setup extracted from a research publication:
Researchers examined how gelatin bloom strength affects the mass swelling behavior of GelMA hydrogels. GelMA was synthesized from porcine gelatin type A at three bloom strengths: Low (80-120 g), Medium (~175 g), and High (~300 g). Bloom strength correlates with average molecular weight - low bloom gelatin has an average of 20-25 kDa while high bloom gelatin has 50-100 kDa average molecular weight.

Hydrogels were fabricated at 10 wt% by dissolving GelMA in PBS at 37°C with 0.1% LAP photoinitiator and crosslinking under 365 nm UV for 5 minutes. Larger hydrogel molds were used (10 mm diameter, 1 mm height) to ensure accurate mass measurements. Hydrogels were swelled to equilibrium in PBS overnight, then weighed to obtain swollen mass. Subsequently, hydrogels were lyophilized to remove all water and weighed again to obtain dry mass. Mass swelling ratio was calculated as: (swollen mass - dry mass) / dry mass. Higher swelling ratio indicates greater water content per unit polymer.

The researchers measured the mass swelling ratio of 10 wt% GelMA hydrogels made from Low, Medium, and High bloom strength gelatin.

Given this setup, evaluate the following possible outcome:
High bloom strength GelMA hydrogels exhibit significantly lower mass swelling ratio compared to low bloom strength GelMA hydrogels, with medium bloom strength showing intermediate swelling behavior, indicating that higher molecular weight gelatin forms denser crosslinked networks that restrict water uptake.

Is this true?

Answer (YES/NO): NO